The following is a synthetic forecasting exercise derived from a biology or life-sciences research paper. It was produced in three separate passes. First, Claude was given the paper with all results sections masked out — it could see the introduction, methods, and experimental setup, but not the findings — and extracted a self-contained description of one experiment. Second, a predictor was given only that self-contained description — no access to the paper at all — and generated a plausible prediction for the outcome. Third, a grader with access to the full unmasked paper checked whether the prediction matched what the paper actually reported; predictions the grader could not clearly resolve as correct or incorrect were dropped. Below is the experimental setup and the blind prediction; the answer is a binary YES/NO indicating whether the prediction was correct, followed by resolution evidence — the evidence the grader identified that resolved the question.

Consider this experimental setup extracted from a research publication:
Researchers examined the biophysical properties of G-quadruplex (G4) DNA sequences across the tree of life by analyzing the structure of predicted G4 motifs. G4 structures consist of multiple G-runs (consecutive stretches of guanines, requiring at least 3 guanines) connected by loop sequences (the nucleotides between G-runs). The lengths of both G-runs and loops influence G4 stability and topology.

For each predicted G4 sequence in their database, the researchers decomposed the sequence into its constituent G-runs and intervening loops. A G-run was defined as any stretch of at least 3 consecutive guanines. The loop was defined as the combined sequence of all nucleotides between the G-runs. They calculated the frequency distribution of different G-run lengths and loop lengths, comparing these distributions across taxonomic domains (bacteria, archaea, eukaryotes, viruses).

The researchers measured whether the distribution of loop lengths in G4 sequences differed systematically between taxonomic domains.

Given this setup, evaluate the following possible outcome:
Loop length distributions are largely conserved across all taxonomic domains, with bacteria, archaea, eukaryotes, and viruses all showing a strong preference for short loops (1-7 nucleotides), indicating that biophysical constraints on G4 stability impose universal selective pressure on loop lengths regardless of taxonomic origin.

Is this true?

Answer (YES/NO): NO